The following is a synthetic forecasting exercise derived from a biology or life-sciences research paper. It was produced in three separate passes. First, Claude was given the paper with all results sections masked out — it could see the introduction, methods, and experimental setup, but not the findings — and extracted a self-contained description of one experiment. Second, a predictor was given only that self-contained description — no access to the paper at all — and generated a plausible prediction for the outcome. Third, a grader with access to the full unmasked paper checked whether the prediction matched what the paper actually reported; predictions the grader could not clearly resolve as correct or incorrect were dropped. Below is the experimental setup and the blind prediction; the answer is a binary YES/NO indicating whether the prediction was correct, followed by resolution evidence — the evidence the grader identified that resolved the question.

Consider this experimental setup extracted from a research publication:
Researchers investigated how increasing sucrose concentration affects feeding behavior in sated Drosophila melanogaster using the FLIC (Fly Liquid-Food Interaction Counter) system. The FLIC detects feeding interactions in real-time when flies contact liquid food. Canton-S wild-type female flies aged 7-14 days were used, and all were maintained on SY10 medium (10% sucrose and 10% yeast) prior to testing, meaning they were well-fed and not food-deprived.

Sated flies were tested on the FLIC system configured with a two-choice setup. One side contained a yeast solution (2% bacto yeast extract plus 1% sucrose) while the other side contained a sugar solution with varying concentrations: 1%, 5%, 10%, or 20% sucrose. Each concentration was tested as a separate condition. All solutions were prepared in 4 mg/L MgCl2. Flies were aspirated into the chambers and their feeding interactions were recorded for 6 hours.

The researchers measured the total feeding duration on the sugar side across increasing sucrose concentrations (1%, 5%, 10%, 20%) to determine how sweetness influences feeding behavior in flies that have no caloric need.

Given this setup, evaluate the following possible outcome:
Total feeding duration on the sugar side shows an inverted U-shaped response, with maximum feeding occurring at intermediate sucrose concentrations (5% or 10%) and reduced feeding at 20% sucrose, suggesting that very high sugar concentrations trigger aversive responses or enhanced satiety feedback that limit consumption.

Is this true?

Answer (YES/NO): NO